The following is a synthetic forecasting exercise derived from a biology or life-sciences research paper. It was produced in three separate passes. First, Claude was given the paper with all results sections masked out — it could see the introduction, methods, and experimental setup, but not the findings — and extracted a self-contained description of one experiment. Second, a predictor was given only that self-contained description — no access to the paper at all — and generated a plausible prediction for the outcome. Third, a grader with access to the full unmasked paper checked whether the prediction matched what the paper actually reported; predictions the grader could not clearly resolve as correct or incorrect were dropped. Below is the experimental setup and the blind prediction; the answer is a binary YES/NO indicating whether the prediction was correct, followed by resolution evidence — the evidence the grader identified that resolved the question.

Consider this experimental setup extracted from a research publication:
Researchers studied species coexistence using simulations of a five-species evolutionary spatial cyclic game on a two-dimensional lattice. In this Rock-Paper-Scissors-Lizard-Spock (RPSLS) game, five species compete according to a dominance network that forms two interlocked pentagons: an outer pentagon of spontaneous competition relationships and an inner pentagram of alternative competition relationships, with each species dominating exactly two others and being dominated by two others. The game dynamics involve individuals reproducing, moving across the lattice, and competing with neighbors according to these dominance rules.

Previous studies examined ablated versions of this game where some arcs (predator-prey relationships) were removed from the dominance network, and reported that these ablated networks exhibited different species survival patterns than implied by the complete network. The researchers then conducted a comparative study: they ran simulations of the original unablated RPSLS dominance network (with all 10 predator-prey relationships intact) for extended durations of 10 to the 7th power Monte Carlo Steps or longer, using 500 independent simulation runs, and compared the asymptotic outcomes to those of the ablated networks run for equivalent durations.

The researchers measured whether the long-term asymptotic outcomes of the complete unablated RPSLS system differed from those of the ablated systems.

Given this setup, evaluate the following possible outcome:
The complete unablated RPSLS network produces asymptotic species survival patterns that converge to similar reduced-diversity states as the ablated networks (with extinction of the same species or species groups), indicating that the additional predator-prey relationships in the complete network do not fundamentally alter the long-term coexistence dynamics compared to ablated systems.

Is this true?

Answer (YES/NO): YES